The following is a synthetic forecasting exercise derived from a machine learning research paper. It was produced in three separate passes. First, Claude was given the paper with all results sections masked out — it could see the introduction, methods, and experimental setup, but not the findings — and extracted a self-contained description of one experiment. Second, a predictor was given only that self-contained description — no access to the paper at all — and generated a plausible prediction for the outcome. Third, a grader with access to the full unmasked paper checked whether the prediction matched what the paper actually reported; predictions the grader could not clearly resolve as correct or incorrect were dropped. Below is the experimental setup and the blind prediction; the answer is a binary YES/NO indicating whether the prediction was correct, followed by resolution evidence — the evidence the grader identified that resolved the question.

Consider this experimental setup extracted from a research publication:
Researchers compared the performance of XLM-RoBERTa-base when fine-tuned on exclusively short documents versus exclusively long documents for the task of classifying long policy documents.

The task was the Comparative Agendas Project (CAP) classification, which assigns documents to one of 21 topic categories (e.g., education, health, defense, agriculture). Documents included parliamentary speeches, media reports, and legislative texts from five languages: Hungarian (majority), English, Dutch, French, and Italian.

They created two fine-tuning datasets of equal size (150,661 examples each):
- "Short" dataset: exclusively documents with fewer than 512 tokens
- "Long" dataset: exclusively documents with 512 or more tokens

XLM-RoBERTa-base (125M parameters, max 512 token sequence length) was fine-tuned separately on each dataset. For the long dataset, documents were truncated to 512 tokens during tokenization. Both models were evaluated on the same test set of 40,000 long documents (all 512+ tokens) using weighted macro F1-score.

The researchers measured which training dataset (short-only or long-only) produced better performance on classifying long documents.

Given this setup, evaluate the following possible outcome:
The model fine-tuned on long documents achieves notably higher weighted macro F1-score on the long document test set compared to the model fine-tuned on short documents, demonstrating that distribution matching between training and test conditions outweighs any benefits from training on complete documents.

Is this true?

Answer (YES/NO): YES